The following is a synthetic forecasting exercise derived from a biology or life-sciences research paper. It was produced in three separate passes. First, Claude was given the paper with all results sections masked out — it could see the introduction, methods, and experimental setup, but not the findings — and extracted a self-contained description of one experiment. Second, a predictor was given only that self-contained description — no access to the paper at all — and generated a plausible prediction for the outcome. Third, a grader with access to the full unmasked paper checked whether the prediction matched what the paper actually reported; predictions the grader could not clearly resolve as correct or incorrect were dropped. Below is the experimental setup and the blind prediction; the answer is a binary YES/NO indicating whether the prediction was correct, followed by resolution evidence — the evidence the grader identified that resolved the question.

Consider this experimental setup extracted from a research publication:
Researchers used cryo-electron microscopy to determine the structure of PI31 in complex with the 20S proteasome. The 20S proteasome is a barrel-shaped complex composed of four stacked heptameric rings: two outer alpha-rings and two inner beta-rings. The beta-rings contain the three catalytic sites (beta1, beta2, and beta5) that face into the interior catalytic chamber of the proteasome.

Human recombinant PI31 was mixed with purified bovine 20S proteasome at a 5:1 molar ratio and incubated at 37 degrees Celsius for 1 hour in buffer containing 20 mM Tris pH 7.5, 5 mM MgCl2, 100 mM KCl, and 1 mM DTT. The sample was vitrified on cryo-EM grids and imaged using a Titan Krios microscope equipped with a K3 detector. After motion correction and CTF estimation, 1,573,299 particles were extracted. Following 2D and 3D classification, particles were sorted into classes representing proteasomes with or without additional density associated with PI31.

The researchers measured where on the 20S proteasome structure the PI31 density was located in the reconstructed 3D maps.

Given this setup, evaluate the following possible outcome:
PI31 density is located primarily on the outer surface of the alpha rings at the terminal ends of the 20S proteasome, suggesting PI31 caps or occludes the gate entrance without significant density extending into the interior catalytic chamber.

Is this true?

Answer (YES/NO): NO